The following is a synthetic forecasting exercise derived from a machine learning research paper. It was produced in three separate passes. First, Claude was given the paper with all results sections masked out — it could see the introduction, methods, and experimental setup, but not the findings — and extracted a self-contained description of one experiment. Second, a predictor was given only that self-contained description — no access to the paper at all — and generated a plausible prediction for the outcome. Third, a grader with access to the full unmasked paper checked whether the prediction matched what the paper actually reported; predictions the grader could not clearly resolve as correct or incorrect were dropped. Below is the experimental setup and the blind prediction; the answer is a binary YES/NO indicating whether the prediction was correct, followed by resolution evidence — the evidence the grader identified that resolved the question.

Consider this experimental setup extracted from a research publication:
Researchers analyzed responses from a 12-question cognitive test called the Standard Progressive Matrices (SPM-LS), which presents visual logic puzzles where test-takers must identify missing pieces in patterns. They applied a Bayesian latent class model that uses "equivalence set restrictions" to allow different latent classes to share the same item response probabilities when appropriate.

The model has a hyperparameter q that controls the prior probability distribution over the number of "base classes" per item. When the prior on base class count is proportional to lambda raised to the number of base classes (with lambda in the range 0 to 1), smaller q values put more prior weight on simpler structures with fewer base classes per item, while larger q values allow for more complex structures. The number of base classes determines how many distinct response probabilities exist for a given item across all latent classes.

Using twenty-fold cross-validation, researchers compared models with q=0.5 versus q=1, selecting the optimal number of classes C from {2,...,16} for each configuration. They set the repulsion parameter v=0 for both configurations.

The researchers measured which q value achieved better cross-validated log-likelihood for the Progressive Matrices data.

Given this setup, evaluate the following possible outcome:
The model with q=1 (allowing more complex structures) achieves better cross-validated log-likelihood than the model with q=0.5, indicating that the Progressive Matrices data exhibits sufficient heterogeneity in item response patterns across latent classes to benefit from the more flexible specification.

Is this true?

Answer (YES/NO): NO